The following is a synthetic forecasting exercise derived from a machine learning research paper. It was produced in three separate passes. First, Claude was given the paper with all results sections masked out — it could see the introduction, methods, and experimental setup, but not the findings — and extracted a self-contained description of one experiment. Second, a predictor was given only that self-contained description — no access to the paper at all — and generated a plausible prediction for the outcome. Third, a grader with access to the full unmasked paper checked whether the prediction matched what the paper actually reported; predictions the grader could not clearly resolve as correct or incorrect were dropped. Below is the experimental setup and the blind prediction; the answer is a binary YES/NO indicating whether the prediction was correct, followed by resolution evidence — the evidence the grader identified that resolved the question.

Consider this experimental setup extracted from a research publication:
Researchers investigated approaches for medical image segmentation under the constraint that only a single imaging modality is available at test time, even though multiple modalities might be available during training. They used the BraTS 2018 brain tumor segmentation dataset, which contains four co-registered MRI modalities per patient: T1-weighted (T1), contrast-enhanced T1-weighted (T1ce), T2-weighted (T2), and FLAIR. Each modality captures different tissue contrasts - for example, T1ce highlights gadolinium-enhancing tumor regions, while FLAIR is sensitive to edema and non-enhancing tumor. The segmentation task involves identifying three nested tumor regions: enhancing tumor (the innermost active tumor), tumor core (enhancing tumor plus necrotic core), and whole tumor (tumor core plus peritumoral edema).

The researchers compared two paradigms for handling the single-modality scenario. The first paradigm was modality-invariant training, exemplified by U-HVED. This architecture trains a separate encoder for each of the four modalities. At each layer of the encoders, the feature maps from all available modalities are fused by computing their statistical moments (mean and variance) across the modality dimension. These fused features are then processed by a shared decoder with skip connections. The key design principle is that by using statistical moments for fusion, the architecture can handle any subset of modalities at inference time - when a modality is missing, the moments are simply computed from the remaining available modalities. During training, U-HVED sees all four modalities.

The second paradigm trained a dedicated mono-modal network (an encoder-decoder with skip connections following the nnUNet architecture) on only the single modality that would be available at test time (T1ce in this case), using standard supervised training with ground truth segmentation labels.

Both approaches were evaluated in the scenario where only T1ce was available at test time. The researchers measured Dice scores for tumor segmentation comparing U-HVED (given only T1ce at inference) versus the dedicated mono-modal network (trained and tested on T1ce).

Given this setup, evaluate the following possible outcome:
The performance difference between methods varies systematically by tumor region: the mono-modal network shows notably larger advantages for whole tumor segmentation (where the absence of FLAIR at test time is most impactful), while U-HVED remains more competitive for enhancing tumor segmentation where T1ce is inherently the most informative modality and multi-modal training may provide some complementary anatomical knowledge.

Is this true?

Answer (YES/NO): NO